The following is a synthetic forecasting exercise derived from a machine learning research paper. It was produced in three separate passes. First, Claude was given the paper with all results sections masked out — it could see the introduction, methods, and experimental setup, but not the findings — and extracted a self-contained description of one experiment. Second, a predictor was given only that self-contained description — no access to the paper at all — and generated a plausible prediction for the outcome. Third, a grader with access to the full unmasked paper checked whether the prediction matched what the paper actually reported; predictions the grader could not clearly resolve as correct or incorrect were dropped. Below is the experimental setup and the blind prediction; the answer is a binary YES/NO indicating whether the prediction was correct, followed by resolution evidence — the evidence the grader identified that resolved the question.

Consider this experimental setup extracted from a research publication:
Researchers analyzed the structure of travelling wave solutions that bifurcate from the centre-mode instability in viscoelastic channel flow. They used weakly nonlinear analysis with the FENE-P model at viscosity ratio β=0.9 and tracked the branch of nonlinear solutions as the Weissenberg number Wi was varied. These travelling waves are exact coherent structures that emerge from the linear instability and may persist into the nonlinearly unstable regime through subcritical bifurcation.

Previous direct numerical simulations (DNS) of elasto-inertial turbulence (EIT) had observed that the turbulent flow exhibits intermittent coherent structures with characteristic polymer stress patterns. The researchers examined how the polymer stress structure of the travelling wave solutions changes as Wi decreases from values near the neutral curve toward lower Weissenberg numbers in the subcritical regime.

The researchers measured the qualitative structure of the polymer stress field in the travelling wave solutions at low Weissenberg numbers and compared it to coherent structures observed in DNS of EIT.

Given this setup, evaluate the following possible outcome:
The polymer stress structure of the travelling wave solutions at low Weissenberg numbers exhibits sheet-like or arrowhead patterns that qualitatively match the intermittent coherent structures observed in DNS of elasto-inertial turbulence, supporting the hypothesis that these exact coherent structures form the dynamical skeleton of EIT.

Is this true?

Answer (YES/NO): YES